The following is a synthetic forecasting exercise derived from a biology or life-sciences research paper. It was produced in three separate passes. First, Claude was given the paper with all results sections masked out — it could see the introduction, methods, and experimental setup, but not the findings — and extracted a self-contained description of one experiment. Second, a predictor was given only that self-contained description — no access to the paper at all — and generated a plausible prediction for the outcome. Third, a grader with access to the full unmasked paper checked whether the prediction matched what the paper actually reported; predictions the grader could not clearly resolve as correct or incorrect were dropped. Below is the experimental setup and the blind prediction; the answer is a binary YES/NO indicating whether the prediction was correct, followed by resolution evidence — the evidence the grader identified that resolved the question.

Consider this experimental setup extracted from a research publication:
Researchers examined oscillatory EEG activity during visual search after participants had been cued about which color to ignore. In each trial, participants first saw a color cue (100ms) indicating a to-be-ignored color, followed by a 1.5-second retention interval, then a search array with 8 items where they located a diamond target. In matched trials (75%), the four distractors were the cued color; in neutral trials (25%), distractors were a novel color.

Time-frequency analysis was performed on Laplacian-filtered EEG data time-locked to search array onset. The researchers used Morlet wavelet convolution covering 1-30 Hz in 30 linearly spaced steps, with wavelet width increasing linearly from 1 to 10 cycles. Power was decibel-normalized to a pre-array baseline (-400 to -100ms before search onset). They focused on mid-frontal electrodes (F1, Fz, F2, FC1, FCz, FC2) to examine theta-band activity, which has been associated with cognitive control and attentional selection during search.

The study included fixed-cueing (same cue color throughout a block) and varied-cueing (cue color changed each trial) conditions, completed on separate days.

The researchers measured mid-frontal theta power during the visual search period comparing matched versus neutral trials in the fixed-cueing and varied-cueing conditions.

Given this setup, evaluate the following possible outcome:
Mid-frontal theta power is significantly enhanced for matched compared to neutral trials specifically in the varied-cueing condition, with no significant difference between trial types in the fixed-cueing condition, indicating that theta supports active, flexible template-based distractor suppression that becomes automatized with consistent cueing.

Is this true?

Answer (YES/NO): NO